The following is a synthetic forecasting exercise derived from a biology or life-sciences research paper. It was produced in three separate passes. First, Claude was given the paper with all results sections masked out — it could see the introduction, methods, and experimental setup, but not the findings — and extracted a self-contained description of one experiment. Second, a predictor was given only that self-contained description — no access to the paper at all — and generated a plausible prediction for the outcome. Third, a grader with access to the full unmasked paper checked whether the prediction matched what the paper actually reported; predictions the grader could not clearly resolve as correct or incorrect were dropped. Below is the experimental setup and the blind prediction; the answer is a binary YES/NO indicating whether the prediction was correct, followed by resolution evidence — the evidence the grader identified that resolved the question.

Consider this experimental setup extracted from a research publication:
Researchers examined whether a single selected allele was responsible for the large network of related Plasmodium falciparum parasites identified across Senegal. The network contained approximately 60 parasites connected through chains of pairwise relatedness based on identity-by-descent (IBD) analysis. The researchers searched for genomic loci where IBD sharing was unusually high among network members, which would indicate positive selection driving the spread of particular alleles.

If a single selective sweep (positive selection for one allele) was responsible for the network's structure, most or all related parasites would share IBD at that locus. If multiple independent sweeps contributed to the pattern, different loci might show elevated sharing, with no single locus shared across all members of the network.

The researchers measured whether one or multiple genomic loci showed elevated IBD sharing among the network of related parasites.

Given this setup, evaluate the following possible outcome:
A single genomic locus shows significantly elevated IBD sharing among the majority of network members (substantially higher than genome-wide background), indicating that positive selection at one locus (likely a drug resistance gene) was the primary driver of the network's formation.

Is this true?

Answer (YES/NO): NO